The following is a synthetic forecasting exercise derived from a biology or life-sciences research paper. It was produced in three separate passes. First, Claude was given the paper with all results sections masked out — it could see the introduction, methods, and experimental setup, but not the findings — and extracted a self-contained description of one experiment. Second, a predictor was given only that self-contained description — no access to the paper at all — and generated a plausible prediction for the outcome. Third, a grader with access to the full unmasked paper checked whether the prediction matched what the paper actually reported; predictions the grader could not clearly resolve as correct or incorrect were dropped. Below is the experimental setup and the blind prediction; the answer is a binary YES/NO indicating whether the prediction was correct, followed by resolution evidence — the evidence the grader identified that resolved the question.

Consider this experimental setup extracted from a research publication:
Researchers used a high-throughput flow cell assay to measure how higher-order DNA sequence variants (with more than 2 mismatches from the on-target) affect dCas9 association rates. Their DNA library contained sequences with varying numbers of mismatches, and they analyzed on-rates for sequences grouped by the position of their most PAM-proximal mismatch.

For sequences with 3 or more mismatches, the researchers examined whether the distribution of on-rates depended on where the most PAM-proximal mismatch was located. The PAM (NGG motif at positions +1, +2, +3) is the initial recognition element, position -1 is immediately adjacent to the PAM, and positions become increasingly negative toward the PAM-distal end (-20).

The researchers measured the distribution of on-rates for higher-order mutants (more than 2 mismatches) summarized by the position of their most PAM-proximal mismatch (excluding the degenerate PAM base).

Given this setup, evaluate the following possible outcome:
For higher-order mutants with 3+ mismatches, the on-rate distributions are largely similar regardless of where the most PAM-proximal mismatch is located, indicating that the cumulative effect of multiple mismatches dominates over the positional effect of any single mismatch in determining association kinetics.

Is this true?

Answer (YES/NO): NO